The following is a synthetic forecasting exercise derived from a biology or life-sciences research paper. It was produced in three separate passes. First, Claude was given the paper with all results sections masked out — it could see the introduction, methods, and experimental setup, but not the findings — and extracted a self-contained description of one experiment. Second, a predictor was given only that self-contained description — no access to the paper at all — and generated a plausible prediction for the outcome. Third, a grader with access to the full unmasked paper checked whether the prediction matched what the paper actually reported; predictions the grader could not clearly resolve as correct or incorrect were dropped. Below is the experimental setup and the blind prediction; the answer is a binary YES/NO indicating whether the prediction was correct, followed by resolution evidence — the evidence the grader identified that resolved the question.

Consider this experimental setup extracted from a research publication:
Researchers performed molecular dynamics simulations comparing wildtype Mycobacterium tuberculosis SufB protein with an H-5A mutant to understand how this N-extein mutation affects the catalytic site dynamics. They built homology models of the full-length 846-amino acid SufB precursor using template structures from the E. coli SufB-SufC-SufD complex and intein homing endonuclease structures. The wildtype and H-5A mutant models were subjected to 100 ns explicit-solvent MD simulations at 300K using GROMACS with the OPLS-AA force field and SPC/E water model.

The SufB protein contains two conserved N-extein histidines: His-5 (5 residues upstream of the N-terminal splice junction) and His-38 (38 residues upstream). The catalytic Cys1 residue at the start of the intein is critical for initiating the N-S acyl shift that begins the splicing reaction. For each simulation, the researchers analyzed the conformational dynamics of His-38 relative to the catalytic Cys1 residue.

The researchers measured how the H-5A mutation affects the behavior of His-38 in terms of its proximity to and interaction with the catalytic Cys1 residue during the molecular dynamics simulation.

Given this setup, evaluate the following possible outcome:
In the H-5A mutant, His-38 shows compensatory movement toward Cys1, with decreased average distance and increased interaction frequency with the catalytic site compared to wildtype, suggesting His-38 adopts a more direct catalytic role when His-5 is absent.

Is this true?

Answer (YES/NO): NO